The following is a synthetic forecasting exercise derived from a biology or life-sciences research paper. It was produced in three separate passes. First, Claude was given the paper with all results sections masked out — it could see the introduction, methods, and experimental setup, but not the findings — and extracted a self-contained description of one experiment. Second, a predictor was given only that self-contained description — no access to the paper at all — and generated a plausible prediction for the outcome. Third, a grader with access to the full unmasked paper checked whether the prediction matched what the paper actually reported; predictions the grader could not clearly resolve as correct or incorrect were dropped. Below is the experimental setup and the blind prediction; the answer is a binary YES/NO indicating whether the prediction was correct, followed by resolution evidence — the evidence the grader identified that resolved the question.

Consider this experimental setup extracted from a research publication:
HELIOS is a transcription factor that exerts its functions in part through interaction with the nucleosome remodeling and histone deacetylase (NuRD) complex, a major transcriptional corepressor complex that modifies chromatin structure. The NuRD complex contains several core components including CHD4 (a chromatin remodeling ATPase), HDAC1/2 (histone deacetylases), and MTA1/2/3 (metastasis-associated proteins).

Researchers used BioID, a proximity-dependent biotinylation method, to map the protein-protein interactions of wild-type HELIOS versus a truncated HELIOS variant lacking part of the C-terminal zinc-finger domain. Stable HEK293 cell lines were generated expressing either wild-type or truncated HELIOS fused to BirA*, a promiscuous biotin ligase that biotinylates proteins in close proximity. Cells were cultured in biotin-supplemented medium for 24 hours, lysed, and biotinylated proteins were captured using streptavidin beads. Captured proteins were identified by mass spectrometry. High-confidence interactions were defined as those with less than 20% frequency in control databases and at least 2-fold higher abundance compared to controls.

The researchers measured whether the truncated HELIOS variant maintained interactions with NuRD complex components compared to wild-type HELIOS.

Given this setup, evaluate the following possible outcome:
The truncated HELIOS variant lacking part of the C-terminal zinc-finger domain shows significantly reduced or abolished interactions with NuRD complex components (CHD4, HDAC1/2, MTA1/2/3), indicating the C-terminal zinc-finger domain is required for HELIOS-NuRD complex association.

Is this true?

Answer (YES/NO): YES